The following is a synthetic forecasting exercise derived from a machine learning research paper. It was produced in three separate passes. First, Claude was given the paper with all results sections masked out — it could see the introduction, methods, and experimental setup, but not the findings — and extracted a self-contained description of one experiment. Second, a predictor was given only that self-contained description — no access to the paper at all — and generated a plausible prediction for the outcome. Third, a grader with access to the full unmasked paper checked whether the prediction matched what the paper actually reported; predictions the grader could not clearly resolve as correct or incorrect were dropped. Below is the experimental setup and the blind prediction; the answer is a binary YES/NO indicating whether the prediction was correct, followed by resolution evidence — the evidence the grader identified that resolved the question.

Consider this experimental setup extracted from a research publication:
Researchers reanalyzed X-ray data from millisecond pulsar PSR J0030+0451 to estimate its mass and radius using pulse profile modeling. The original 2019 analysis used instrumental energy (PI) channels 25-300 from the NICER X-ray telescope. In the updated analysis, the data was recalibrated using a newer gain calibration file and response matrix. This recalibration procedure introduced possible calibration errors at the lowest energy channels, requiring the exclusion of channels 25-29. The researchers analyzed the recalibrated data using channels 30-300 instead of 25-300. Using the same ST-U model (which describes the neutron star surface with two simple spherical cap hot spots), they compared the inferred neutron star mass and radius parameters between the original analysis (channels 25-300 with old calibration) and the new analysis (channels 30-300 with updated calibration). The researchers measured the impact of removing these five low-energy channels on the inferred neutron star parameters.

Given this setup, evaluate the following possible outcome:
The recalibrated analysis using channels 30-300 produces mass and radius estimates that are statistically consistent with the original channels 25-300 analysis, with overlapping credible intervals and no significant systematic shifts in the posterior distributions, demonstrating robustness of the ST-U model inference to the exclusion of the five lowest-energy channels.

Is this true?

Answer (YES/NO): YES